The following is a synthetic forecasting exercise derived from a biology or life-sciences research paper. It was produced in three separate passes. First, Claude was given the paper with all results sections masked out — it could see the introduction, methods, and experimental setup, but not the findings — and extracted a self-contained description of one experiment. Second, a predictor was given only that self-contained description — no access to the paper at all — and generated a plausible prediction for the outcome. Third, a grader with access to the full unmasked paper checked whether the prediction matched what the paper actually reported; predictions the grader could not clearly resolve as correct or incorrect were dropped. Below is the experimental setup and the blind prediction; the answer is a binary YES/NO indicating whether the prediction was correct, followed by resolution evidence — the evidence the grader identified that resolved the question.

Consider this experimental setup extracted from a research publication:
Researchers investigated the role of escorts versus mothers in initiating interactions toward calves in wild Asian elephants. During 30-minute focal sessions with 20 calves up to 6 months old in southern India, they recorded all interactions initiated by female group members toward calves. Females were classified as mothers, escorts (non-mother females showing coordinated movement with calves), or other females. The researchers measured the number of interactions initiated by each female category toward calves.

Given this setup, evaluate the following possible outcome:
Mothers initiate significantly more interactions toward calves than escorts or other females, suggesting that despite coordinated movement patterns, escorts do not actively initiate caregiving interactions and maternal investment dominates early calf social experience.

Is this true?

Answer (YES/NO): NO